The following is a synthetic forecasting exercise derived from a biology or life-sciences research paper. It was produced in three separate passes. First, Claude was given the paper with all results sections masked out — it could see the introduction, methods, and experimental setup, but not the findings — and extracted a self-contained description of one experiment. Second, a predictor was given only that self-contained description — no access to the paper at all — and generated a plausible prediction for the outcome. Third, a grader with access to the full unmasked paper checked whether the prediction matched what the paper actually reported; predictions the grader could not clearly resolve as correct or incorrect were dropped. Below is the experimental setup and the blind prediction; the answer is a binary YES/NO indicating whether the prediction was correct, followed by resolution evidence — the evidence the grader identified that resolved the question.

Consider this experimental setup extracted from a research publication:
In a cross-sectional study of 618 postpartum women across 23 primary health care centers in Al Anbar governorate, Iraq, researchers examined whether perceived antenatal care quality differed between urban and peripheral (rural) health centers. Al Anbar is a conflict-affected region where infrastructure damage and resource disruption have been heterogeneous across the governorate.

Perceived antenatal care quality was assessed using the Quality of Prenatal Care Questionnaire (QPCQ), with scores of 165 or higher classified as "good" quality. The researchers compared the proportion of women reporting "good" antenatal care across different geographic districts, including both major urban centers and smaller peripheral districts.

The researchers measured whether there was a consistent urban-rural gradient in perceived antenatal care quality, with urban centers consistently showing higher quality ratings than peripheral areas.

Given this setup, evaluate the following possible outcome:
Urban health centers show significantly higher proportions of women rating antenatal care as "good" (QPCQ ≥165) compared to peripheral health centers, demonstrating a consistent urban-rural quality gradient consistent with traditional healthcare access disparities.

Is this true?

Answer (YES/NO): NO